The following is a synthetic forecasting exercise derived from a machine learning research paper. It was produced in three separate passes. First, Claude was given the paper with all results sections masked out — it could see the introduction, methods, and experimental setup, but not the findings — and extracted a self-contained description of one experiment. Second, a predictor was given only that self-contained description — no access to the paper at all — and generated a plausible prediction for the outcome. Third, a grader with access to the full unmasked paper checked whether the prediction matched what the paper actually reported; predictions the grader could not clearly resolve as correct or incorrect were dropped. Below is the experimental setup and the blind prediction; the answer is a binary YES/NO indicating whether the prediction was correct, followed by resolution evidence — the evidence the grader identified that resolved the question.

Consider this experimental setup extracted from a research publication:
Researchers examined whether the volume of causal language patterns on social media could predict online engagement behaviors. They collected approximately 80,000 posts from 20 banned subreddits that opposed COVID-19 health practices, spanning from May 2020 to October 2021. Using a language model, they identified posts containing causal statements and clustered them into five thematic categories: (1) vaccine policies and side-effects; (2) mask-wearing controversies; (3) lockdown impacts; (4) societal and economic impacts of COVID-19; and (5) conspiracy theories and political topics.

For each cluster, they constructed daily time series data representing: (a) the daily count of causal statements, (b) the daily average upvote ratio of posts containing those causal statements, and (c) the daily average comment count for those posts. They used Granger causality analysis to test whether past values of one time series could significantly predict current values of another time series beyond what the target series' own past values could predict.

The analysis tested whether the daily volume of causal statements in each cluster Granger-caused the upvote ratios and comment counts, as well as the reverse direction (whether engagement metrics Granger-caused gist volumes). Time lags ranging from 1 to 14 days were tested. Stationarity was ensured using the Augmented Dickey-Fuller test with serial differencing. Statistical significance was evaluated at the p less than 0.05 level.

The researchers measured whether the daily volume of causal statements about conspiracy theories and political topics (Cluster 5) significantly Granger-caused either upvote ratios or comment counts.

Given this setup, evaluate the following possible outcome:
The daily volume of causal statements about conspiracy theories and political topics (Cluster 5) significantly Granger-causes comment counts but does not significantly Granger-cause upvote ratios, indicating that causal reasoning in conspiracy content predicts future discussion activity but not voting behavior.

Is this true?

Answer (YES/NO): NO